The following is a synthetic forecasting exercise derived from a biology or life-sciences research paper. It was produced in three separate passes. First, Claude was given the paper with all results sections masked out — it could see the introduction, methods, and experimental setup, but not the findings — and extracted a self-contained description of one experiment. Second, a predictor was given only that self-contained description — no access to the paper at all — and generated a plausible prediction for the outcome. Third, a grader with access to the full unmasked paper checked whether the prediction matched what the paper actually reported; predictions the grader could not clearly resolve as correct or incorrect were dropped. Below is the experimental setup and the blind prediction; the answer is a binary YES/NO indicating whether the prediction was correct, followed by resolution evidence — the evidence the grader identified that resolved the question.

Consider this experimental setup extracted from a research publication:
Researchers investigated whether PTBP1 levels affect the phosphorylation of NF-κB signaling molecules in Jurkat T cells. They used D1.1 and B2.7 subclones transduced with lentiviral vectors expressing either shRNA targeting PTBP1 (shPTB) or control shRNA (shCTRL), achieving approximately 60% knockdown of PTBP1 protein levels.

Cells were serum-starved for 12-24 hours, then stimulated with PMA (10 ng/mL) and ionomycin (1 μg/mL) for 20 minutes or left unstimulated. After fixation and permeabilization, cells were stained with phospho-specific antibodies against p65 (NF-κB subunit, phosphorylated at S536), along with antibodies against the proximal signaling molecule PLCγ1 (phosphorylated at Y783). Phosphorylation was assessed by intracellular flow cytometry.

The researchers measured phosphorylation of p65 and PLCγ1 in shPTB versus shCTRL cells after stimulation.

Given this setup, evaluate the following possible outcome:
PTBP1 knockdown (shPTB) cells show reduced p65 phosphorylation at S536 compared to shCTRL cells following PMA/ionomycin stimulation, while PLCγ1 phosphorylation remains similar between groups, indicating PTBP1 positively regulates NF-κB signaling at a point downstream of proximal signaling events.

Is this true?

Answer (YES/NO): NO